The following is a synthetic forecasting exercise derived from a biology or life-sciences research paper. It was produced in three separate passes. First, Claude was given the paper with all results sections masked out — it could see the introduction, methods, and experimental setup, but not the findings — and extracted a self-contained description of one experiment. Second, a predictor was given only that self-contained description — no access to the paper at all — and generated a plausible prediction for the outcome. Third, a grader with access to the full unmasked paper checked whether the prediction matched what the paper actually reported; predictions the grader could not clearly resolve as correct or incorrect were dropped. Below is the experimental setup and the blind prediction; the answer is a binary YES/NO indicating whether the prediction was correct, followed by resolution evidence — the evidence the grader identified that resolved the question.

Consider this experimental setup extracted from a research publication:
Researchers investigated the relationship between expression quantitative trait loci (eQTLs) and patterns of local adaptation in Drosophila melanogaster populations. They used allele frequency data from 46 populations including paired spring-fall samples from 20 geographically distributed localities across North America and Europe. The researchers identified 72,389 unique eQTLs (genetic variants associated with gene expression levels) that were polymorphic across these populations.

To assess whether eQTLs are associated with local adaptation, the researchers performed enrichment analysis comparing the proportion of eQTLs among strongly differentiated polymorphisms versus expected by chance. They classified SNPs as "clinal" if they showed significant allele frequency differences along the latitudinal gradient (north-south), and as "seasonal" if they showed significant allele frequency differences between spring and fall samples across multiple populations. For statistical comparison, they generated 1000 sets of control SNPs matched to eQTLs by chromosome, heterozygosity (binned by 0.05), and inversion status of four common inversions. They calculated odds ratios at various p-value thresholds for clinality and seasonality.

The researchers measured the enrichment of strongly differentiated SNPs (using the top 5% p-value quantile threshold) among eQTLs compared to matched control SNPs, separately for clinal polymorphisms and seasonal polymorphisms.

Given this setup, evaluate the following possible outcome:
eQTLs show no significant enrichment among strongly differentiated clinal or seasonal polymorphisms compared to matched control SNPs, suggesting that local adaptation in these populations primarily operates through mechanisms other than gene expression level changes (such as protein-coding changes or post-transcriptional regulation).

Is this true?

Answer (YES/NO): NO